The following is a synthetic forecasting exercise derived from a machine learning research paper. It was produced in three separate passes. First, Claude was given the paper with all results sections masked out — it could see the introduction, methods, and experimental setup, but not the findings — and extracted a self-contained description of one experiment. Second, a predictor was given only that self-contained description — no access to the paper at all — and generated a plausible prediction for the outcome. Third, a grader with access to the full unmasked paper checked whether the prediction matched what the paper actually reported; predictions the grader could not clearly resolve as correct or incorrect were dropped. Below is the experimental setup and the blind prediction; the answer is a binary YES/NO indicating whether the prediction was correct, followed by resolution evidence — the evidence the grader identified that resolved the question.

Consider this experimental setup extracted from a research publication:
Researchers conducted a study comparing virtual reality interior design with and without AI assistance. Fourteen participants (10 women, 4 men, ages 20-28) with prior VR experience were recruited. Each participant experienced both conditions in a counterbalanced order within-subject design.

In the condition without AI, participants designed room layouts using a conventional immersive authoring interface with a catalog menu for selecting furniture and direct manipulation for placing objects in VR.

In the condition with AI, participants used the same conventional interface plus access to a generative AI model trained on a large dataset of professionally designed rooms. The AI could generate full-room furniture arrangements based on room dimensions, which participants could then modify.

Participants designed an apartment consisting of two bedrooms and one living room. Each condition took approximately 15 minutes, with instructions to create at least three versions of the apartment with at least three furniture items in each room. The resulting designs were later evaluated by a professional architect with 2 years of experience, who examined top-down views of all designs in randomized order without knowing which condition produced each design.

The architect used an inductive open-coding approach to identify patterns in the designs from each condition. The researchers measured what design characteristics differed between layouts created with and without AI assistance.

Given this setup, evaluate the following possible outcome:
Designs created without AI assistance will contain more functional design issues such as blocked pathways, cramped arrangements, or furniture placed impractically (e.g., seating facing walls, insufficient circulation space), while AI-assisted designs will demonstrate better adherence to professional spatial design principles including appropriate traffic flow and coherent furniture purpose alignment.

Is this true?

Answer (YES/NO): NO